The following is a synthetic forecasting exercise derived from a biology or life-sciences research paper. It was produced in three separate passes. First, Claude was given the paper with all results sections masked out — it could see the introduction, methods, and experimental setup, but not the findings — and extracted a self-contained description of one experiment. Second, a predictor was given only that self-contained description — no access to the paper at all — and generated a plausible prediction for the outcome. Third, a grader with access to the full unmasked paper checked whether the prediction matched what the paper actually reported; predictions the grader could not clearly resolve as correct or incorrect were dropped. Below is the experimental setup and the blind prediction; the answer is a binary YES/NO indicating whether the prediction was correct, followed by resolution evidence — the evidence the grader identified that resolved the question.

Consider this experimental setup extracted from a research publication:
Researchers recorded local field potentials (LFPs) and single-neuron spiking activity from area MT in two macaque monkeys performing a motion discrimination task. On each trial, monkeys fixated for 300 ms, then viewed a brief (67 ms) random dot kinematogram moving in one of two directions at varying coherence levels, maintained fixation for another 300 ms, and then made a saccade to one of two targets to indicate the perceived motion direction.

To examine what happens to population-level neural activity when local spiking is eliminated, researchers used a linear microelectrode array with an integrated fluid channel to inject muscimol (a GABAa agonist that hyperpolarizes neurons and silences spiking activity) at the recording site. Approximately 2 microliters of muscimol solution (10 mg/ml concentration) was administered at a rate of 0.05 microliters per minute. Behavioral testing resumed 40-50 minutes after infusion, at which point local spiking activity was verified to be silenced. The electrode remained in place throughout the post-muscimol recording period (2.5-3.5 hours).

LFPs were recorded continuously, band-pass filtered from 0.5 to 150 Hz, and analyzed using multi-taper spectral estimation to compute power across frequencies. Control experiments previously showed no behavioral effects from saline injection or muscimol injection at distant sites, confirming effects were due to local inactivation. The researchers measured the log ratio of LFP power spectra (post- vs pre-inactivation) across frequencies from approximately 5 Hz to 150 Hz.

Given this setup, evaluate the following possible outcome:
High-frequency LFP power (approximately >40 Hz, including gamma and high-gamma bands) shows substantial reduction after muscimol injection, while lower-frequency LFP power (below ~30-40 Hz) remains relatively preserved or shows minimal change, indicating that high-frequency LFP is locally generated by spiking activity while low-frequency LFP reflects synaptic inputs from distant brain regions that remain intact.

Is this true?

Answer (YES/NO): NO